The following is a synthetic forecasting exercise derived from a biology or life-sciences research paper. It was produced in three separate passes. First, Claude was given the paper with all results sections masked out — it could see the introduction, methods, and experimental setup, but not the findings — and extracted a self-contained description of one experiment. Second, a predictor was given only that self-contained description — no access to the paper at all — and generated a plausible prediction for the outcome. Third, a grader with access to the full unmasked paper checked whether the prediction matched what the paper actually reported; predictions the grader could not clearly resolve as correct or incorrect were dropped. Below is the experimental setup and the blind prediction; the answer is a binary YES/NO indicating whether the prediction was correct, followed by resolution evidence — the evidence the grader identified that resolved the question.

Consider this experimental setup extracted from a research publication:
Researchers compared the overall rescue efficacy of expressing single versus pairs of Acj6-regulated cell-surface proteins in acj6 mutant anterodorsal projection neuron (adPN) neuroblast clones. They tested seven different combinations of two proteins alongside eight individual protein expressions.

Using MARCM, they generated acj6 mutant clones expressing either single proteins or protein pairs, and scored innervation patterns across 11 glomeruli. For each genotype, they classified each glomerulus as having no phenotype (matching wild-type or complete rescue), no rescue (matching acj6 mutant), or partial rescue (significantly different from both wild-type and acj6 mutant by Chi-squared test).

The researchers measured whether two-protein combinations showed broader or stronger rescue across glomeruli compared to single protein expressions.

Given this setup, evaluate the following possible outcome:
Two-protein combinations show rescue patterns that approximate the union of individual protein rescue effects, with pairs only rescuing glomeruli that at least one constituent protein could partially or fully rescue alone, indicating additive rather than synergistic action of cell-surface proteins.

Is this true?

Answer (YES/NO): NO